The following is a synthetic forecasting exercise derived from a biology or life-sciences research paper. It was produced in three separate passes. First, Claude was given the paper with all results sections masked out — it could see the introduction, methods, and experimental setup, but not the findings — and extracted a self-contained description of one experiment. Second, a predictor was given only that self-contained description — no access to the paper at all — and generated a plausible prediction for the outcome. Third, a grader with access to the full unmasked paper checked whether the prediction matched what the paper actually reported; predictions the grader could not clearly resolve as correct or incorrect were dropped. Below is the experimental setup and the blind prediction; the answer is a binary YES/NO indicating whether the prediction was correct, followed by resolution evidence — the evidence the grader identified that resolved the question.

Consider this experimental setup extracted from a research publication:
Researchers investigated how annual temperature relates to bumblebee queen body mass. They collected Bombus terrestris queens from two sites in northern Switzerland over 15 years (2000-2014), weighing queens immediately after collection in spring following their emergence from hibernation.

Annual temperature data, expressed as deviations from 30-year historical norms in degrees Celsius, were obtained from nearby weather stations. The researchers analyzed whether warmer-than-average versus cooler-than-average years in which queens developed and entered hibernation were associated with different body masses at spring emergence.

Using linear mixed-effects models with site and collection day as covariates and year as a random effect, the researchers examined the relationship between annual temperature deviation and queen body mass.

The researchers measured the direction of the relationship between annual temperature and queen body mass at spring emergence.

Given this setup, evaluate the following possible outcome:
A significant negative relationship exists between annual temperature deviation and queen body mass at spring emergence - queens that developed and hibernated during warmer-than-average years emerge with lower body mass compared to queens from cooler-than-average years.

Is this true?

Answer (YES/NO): NO